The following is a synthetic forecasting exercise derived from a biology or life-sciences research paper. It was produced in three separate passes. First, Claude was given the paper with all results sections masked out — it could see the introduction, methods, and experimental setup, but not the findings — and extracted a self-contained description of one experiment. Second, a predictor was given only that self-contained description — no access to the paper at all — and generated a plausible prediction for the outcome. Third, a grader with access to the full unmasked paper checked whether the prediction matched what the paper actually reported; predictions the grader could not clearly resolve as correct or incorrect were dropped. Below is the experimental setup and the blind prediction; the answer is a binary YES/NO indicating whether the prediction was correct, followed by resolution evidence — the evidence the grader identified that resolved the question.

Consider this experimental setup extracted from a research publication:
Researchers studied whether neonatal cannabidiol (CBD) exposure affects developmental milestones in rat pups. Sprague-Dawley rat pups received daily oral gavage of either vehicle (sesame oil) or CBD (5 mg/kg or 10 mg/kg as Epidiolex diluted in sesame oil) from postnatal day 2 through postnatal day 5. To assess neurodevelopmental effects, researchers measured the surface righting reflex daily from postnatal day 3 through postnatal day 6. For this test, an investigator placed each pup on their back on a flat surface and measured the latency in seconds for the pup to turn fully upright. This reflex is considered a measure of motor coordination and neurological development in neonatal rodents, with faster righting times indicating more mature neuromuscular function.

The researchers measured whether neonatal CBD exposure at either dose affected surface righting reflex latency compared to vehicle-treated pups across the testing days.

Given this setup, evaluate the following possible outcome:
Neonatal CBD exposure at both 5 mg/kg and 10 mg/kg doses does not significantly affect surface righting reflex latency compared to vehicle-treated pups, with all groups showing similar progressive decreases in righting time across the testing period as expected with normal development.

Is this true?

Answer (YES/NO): NO